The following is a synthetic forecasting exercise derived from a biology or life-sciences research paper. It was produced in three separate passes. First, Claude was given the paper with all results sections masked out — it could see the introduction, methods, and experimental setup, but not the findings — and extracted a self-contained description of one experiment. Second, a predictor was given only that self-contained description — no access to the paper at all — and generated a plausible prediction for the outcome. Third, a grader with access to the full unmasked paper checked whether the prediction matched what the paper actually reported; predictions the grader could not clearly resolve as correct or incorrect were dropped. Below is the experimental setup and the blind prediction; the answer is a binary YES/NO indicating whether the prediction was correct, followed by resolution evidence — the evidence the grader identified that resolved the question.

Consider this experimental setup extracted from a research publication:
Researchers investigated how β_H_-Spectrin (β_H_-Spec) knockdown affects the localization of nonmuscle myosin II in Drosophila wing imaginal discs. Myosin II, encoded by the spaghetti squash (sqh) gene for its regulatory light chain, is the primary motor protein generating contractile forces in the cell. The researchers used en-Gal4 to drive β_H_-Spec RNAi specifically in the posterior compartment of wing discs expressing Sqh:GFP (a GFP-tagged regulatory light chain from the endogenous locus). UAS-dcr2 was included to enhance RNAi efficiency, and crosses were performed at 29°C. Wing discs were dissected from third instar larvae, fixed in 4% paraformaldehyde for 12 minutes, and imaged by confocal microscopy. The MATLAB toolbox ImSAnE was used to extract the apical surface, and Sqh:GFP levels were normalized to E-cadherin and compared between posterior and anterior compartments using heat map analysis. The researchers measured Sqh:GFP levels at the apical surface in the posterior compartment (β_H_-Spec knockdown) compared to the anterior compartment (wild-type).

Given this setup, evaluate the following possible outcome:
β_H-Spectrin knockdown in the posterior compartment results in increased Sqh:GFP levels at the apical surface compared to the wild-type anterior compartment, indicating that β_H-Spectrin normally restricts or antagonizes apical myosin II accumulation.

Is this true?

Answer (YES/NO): YES